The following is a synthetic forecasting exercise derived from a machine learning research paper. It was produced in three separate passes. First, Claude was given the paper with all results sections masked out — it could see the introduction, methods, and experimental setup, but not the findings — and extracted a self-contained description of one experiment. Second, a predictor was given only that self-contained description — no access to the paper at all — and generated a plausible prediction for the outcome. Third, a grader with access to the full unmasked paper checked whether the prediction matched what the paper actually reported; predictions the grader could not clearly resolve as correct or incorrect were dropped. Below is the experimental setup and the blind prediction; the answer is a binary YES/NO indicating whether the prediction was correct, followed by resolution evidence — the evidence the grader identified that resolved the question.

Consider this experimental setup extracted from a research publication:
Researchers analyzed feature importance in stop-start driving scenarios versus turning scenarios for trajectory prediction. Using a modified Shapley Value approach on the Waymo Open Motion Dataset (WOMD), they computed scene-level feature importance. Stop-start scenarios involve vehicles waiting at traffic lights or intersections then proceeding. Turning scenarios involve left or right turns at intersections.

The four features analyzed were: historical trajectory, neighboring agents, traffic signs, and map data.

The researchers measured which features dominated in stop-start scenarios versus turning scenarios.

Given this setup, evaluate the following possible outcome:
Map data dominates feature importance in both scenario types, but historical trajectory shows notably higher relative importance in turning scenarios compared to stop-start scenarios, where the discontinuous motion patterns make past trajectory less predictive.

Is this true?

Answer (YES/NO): NO